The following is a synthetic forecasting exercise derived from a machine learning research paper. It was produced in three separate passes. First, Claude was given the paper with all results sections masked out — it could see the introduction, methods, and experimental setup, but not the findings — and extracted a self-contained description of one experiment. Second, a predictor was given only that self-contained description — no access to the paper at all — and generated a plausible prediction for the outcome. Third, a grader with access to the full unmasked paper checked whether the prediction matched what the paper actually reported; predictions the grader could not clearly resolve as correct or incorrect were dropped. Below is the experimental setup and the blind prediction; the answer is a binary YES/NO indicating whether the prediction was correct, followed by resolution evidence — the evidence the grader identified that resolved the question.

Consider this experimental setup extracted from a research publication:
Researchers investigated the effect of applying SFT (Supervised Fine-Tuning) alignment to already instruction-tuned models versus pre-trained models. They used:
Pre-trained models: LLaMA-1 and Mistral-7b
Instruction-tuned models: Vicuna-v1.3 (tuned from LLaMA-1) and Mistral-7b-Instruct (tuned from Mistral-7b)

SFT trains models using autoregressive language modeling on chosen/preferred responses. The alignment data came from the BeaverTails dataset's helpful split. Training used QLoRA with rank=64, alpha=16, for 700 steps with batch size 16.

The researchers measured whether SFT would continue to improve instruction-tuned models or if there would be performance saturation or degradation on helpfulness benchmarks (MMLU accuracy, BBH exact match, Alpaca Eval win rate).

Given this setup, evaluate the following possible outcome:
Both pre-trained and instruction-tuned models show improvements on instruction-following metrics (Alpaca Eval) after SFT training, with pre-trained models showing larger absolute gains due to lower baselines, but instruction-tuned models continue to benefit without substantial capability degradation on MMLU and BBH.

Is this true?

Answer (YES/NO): NO